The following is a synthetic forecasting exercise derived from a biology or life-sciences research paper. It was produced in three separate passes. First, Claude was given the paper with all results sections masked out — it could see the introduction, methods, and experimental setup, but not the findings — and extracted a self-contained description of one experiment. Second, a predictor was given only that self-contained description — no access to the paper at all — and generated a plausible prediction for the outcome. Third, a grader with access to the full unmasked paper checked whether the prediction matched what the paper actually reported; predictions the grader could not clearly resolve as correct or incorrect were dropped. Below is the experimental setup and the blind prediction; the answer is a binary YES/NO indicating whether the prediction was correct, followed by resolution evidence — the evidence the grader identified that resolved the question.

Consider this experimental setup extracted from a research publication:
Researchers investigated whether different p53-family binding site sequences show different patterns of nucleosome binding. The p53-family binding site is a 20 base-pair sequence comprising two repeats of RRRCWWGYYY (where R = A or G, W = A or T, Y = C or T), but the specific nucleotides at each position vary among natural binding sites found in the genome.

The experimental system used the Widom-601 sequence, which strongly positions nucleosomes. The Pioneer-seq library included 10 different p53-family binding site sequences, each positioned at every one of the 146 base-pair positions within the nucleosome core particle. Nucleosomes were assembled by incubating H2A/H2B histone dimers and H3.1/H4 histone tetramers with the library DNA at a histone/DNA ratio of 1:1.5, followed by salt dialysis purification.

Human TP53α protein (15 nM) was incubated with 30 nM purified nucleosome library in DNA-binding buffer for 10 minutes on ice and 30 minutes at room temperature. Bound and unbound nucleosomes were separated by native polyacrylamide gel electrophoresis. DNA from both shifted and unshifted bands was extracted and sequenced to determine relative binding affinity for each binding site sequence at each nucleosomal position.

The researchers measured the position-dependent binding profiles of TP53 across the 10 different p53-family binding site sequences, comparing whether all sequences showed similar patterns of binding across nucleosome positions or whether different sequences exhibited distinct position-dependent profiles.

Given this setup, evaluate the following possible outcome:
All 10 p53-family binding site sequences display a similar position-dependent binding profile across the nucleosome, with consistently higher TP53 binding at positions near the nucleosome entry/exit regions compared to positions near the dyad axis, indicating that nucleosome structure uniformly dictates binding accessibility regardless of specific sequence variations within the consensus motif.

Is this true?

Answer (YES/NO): NO